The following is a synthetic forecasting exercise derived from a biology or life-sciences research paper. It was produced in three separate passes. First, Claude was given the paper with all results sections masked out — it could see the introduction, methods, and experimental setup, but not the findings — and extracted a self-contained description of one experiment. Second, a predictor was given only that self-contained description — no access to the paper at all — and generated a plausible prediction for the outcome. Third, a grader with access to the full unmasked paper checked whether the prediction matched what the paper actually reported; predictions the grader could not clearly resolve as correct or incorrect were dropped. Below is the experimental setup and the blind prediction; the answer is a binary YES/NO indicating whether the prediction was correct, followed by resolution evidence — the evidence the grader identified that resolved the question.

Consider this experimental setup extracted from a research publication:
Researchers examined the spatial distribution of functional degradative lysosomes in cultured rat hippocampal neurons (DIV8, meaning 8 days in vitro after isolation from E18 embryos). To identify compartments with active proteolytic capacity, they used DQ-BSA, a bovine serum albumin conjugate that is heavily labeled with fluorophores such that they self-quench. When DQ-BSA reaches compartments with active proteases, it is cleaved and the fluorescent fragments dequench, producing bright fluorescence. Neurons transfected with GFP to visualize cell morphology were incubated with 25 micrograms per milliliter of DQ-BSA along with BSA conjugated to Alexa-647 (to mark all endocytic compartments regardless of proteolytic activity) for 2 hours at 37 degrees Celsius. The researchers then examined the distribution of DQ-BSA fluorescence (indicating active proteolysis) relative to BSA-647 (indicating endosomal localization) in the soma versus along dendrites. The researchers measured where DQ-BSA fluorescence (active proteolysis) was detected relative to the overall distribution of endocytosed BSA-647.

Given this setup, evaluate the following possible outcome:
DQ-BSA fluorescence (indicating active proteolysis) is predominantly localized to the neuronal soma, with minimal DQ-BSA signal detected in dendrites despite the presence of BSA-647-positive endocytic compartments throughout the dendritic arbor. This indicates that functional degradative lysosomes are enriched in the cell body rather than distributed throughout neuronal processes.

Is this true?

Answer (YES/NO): NO